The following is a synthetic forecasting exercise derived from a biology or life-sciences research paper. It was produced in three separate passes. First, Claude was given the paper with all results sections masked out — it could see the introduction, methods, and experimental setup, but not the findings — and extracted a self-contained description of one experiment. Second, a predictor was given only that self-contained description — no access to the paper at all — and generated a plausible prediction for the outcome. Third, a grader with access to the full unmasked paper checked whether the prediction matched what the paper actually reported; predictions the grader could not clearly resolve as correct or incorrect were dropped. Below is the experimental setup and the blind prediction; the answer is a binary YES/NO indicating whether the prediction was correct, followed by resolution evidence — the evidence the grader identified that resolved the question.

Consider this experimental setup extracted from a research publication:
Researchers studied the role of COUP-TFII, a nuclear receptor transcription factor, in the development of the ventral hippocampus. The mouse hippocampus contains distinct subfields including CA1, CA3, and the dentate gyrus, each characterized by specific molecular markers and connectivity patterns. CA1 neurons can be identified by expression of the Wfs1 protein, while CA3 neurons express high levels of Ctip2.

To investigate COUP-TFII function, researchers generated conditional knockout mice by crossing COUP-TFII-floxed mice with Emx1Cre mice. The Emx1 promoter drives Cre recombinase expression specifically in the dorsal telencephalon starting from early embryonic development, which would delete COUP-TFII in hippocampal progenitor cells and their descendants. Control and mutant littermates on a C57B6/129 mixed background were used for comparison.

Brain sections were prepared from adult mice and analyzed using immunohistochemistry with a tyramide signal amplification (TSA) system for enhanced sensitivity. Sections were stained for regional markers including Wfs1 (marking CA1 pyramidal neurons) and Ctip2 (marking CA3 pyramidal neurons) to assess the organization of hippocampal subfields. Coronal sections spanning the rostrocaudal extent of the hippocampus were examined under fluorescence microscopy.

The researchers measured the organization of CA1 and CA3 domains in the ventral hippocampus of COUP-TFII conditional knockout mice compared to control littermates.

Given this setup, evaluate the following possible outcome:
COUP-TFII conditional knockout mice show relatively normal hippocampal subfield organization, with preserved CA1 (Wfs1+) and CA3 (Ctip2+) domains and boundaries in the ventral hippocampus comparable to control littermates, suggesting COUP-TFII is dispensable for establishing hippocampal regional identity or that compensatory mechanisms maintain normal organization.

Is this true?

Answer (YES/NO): NO